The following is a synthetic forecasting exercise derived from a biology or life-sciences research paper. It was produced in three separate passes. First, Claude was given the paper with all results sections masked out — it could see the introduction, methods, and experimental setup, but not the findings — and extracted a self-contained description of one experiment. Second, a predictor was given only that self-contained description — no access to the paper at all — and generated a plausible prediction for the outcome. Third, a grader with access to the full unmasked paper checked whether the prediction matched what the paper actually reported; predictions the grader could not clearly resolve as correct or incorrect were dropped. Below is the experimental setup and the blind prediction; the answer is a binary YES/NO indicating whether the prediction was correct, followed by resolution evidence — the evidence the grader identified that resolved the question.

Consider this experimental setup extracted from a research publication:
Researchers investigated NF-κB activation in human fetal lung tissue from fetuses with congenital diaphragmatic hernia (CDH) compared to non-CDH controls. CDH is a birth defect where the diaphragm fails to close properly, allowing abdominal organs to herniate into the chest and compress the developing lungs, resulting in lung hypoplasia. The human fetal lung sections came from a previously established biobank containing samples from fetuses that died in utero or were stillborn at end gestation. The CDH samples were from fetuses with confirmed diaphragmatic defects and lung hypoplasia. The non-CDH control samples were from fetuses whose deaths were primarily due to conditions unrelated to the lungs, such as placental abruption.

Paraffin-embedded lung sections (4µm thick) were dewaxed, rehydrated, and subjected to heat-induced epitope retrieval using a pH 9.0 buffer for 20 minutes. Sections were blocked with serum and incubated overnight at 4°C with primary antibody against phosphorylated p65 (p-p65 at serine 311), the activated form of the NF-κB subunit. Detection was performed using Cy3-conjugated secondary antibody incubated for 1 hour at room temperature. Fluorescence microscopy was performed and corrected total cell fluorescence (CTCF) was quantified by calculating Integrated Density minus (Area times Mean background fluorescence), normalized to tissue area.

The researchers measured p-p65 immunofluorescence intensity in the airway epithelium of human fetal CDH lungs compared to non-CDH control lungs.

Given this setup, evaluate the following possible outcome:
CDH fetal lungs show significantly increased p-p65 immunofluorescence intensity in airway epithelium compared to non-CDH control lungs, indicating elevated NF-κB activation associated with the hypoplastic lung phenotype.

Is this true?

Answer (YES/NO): YES